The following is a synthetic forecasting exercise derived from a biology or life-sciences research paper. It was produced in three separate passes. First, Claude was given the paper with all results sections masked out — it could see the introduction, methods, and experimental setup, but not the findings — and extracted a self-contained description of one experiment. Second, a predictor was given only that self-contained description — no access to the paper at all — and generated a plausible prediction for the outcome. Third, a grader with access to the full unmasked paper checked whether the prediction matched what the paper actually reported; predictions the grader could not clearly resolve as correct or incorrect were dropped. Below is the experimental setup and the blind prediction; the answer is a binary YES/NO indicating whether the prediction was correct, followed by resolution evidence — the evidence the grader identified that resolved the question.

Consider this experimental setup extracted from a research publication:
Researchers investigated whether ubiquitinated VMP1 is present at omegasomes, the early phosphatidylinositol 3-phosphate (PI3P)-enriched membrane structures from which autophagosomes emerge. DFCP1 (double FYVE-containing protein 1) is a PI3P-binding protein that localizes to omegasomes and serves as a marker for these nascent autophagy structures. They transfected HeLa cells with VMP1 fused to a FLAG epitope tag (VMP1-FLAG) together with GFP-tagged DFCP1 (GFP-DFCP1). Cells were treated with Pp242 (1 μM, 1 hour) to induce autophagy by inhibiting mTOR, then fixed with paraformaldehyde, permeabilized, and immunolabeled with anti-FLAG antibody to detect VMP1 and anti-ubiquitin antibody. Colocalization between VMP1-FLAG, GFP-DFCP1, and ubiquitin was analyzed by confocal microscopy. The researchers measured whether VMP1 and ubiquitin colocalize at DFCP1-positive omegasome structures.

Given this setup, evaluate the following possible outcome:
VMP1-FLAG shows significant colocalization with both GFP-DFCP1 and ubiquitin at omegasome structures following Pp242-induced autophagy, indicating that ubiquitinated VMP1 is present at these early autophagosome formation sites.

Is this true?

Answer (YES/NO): YES